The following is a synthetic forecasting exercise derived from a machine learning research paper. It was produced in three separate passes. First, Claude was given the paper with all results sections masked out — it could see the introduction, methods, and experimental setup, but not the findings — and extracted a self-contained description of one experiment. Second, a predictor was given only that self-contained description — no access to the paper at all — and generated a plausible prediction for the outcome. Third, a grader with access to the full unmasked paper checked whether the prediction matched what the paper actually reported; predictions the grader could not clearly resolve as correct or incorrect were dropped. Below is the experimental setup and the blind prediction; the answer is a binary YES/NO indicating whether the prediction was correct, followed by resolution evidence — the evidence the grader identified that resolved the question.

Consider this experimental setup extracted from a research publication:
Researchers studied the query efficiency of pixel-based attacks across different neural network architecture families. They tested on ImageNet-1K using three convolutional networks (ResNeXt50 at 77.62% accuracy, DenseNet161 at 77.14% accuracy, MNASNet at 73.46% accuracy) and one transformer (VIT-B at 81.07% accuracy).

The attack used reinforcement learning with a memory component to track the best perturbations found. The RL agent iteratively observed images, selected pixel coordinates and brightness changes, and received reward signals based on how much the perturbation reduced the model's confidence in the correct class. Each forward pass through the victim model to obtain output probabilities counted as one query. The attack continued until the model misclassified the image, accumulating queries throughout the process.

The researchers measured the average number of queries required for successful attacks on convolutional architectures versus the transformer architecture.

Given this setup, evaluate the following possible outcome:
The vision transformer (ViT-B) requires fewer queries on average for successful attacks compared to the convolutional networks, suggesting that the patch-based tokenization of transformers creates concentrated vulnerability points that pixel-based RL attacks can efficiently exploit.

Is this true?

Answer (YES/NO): NO